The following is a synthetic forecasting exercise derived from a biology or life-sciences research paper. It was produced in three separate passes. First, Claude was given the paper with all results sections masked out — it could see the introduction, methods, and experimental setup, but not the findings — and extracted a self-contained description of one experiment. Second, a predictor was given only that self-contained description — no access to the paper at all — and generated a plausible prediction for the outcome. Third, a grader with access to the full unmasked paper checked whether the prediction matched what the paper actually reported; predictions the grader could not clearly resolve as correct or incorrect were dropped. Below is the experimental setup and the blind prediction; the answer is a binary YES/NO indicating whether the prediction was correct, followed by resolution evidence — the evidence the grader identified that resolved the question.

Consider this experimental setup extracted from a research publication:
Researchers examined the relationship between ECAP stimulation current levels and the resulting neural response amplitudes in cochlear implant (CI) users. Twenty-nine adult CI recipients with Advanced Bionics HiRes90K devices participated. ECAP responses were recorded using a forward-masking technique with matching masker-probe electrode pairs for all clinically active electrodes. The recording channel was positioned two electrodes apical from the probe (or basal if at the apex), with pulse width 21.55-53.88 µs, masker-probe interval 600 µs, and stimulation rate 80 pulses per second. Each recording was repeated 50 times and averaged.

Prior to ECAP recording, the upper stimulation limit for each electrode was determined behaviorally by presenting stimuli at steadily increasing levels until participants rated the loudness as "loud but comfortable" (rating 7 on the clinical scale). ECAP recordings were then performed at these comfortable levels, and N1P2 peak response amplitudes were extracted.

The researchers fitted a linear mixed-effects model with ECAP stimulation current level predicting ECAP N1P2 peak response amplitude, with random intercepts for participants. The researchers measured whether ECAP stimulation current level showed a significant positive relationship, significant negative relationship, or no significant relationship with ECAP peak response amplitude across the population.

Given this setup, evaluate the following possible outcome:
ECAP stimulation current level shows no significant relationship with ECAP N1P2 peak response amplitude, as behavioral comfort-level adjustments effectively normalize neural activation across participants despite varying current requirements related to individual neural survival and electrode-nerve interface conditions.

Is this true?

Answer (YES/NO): NO